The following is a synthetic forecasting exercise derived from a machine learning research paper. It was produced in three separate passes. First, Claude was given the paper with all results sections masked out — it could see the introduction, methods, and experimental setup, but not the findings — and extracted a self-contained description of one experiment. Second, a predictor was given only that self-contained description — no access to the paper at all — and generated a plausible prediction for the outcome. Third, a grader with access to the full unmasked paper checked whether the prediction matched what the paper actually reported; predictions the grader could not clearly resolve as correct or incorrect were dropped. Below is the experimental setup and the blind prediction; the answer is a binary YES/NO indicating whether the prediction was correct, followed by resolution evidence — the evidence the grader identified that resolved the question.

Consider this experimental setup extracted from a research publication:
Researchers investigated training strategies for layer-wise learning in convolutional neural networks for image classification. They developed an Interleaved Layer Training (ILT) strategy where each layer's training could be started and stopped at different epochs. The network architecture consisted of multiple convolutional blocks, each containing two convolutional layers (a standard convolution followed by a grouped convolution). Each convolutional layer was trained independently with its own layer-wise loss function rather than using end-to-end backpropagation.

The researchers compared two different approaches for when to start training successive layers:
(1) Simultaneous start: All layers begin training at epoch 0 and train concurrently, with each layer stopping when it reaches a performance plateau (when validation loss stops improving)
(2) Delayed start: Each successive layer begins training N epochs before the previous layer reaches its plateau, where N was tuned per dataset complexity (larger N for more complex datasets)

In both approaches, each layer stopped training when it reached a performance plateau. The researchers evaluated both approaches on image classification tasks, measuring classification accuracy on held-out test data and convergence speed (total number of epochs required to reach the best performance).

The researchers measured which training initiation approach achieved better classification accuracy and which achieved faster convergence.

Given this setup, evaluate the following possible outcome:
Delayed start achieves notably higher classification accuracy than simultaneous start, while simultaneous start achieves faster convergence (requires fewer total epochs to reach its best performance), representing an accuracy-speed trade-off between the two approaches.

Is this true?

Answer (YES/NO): NO